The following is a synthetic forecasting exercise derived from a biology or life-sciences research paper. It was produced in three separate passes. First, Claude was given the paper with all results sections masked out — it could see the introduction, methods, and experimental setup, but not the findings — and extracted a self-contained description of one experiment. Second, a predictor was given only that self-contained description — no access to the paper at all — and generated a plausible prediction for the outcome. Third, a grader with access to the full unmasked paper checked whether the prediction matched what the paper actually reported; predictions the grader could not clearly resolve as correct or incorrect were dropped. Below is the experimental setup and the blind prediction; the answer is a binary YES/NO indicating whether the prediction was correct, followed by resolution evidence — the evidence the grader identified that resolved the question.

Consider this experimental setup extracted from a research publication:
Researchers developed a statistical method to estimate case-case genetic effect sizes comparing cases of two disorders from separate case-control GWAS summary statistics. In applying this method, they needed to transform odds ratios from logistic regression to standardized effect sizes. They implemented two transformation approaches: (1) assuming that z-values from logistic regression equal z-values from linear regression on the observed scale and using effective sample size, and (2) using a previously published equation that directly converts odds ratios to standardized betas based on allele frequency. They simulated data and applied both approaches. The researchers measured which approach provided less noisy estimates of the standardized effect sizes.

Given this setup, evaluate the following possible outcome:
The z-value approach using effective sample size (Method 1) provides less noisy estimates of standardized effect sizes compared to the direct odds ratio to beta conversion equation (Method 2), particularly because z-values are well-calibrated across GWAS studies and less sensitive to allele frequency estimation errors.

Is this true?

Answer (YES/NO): YES